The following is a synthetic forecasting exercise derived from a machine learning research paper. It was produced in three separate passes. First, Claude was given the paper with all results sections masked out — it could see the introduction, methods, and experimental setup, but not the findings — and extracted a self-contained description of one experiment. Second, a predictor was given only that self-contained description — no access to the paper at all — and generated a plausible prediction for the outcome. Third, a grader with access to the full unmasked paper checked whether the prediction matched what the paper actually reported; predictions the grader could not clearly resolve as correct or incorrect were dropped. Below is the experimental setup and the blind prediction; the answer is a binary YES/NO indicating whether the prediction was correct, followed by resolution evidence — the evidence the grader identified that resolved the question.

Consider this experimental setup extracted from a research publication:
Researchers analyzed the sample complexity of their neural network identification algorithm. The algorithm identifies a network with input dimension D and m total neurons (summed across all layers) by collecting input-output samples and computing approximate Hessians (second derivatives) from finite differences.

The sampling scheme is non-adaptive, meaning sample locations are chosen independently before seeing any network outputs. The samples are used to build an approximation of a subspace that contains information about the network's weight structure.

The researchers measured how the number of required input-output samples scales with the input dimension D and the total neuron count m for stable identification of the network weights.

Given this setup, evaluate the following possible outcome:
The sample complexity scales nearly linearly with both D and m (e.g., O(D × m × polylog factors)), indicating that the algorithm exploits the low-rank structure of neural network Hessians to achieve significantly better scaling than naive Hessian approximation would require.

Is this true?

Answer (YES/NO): NO